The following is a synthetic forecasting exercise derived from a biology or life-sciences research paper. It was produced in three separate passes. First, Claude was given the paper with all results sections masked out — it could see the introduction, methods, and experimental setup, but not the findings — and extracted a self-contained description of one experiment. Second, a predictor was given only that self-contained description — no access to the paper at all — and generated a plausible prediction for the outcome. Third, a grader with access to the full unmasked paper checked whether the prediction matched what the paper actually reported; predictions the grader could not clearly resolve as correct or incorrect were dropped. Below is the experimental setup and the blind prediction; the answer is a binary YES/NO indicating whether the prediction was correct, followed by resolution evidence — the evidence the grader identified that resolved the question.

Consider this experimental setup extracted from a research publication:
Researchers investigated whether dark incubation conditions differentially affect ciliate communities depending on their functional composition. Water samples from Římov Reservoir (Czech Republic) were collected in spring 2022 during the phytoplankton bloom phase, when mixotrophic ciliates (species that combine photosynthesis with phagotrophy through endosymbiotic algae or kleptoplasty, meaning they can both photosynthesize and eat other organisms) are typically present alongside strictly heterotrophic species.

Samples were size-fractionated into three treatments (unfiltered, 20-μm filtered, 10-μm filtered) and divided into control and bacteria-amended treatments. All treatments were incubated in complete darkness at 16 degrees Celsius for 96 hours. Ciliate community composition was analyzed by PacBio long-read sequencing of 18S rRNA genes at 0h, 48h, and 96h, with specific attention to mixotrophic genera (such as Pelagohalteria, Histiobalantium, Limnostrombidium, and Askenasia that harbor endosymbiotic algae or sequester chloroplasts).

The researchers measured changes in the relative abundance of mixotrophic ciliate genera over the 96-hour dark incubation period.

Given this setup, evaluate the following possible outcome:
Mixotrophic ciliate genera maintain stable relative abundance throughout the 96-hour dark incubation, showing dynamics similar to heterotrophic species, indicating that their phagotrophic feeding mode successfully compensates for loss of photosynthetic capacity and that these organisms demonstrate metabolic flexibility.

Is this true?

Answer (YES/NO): NO